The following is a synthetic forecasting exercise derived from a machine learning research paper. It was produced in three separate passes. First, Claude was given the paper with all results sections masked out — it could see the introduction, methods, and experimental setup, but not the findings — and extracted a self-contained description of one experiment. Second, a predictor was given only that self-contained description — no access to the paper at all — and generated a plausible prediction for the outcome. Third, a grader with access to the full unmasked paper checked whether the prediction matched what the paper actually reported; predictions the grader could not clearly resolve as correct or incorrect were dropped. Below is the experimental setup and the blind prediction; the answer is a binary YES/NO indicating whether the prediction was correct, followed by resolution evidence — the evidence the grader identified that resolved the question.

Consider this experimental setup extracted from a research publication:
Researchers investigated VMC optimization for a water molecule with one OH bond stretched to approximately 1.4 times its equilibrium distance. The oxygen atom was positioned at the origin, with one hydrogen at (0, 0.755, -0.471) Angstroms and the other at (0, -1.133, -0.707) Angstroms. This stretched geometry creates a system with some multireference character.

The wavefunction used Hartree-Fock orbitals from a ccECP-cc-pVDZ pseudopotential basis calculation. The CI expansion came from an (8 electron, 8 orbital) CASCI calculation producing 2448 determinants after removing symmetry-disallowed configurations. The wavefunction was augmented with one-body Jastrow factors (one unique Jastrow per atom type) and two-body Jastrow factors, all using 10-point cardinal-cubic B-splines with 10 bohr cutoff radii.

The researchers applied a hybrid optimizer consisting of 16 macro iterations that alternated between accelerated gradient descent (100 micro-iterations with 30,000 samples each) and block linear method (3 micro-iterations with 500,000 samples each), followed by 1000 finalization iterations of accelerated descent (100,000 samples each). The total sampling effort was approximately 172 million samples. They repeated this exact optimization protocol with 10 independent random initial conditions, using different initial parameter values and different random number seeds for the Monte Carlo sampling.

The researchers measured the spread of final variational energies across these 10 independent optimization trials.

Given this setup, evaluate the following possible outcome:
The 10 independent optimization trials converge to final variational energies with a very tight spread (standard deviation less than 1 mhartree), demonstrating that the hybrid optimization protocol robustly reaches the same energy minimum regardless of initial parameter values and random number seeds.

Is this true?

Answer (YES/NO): YES